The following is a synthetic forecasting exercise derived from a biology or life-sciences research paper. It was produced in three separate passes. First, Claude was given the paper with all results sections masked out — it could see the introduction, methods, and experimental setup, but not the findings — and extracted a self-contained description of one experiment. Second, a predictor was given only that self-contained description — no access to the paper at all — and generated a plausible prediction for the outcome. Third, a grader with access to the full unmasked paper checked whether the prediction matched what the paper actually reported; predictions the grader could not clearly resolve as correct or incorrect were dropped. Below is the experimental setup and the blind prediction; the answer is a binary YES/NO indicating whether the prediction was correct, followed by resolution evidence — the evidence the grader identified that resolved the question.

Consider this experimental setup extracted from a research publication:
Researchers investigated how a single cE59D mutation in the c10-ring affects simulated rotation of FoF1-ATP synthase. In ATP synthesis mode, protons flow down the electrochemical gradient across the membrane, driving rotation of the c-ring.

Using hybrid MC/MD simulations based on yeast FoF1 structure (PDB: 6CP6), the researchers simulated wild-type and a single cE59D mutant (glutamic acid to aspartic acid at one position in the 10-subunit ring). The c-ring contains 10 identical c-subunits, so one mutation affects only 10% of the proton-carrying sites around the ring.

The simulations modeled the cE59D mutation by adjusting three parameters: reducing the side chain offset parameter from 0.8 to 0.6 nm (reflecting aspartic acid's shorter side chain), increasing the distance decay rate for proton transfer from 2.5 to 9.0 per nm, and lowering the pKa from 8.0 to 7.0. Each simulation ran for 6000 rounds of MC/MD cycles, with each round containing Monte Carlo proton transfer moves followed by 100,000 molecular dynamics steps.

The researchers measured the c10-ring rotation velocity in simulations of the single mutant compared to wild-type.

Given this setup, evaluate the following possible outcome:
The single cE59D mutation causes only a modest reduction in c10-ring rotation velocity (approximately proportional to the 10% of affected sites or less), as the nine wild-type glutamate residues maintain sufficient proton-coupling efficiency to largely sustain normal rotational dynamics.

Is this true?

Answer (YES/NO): NO